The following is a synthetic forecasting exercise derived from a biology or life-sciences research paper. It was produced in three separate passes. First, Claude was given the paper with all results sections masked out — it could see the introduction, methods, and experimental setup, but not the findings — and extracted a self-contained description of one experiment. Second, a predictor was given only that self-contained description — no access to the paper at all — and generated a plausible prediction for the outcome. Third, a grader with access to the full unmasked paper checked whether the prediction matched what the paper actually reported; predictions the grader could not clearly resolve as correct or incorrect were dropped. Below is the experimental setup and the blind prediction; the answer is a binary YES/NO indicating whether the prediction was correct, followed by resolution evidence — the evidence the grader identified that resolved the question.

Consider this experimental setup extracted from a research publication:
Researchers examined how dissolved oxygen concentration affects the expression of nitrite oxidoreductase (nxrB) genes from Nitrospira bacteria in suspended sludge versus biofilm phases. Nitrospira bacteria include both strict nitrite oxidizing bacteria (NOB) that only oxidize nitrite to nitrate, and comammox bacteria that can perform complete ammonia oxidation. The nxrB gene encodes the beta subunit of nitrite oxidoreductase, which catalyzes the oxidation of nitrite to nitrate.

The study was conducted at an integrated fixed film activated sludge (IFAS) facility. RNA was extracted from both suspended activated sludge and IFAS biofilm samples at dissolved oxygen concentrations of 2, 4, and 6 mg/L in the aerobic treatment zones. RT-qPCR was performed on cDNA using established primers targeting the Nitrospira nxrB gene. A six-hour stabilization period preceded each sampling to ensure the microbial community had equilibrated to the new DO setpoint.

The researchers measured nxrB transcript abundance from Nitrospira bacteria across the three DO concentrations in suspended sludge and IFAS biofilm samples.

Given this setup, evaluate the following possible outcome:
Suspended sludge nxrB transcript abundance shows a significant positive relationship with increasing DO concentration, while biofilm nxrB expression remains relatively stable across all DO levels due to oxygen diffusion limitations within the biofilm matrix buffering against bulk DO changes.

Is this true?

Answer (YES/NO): NO